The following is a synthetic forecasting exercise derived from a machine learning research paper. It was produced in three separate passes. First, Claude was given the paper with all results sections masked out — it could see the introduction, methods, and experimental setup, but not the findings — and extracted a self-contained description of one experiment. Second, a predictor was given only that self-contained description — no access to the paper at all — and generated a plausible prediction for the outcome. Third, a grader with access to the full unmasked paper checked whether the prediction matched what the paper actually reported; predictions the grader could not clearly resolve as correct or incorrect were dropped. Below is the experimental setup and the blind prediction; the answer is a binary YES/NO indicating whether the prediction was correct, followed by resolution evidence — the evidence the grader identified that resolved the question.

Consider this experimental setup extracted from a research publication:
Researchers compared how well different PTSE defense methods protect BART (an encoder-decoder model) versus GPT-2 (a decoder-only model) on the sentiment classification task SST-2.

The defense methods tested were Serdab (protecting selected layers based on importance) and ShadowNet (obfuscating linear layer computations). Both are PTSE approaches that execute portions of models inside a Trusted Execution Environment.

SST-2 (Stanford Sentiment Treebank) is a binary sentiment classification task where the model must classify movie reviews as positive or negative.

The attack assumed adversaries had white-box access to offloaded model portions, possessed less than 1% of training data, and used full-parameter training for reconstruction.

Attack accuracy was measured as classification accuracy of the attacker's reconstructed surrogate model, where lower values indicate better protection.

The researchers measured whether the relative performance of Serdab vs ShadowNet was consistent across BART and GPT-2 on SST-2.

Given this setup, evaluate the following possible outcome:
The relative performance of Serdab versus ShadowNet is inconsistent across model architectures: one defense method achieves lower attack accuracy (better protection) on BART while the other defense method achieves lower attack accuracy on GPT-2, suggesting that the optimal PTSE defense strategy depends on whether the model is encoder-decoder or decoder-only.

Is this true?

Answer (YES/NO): YES